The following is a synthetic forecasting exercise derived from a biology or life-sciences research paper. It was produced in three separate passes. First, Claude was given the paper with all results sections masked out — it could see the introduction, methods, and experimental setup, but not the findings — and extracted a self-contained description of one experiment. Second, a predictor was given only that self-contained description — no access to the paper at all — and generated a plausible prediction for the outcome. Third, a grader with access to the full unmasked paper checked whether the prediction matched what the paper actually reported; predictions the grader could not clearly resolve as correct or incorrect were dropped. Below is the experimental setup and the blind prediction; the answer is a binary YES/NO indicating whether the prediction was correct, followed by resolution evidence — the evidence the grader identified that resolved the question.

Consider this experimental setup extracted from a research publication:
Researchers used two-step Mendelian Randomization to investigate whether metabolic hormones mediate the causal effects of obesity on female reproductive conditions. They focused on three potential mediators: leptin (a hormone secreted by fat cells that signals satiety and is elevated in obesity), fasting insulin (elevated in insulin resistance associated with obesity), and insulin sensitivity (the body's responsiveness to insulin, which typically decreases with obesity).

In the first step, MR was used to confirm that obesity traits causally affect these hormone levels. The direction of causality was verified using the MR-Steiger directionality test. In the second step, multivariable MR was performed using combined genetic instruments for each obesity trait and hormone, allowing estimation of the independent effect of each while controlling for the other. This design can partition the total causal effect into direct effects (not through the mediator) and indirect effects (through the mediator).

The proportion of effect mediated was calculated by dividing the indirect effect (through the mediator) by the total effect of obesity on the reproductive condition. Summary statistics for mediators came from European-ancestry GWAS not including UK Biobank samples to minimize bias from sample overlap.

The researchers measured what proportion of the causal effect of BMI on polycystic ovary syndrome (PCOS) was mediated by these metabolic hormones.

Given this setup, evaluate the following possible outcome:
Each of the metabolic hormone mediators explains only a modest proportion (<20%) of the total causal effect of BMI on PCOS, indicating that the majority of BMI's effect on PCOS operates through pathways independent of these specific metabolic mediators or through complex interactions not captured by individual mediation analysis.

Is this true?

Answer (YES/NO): NO